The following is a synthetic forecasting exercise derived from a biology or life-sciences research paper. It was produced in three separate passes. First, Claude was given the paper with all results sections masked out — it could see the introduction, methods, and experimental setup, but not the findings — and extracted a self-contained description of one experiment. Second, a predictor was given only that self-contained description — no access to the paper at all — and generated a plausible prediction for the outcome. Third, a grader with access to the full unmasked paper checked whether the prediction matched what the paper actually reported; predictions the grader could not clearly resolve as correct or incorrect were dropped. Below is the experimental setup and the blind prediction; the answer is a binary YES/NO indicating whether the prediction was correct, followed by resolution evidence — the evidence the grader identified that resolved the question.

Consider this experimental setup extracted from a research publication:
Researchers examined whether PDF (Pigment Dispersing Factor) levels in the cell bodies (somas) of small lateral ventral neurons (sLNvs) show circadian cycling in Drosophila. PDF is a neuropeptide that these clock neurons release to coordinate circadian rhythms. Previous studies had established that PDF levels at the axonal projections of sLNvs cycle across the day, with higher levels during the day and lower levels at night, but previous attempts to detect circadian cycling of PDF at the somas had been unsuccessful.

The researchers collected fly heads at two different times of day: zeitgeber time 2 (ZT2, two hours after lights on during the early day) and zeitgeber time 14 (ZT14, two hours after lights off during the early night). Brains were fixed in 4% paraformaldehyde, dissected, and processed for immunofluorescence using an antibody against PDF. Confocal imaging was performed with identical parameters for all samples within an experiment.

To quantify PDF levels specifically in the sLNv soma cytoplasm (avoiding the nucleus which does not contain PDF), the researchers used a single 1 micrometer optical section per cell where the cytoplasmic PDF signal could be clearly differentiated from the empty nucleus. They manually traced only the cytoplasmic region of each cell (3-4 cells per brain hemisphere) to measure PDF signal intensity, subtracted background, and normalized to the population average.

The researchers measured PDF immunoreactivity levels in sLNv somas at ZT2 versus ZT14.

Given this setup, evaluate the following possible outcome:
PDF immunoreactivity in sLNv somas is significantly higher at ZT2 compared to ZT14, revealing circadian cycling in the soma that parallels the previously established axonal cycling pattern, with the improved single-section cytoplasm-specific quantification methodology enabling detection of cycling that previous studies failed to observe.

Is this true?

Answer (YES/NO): YES